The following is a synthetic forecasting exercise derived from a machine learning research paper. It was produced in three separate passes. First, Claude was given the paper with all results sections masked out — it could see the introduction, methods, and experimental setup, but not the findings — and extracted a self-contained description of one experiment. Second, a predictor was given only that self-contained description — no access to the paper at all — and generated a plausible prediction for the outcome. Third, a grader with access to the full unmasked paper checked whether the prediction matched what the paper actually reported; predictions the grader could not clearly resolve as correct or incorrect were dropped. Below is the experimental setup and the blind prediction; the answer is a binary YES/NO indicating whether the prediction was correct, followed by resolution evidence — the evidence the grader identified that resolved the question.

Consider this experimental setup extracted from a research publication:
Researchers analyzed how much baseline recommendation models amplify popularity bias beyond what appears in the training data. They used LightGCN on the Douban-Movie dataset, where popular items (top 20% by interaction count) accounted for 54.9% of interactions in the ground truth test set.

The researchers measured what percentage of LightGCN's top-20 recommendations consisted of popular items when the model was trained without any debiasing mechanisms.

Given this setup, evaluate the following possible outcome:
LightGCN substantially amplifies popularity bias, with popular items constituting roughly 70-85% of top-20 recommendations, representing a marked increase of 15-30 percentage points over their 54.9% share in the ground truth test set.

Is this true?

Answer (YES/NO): NO